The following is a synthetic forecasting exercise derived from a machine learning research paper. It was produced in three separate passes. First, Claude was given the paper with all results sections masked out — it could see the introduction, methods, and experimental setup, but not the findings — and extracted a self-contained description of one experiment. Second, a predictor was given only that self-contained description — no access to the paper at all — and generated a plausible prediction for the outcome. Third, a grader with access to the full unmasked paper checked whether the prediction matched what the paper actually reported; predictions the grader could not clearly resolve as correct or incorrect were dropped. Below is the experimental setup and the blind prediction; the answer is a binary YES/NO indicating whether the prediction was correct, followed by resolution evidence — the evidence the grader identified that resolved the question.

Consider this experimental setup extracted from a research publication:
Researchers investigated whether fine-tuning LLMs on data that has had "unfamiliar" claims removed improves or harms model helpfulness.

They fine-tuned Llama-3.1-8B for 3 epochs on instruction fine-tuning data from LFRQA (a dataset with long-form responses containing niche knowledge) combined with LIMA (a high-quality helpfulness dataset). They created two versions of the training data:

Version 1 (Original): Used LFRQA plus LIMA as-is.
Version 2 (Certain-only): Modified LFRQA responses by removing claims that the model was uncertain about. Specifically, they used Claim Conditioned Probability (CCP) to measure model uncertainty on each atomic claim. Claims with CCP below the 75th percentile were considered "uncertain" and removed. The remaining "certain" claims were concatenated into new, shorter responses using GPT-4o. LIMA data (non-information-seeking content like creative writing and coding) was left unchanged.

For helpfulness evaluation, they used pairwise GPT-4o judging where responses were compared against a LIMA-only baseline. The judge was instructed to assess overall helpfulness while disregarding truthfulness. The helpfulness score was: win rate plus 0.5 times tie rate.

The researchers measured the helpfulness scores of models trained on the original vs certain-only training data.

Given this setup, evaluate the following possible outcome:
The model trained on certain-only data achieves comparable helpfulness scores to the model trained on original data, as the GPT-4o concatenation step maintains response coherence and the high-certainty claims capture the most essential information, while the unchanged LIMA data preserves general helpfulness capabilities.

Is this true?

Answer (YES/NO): NO